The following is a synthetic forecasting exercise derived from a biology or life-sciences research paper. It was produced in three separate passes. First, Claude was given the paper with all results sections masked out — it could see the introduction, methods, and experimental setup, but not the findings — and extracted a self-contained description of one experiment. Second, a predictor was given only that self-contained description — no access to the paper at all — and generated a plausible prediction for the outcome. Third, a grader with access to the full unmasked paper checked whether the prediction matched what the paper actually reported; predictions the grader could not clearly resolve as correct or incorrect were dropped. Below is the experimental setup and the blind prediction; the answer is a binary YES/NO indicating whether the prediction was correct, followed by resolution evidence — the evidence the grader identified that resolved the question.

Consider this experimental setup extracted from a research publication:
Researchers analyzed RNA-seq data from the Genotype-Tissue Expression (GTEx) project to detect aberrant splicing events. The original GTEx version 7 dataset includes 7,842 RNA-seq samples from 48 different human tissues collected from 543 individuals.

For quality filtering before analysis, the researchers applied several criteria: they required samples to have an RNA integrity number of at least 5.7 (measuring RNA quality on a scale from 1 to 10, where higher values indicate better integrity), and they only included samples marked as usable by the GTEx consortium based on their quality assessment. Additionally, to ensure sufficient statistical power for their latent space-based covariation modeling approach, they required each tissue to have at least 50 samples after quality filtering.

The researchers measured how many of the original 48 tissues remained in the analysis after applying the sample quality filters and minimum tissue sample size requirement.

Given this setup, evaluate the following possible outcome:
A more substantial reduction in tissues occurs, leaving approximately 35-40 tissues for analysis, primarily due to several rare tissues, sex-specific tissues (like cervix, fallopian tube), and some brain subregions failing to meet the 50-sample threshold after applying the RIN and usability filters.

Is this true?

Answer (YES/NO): NO